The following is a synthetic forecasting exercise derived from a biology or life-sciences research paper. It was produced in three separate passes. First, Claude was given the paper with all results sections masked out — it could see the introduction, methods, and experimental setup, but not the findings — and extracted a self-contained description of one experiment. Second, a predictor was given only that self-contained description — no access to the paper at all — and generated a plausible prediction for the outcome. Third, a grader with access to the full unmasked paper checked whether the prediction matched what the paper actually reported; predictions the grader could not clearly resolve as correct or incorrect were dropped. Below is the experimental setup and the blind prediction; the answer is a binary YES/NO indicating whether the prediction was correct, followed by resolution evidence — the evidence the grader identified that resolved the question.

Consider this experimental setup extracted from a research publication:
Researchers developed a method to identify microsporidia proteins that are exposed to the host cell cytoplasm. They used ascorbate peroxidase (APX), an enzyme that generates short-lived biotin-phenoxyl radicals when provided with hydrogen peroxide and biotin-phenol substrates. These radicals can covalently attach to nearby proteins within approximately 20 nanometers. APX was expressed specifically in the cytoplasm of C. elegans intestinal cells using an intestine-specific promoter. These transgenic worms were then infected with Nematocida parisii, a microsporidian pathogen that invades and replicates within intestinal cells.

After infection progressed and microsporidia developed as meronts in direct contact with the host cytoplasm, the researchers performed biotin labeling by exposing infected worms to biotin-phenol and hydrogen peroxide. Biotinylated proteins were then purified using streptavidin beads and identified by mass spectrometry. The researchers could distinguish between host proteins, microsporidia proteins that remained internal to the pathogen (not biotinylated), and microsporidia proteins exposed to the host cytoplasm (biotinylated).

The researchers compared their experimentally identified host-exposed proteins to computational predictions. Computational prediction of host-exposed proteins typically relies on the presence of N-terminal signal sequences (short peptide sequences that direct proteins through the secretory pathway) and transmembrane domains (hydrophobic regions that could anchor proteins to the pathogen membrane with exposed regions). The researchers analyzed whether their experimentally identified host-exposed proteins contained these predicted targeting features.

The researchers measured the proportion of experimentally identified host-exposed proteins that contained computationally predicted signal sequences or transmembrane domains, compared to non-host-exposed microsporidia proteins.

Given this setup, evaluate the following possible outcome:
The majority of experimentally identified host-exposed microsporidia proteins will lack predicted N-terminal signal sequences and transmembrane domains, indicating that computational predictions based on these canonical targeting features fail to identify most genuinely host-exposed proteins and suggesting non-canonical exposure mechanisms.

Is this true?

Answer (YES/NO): NO